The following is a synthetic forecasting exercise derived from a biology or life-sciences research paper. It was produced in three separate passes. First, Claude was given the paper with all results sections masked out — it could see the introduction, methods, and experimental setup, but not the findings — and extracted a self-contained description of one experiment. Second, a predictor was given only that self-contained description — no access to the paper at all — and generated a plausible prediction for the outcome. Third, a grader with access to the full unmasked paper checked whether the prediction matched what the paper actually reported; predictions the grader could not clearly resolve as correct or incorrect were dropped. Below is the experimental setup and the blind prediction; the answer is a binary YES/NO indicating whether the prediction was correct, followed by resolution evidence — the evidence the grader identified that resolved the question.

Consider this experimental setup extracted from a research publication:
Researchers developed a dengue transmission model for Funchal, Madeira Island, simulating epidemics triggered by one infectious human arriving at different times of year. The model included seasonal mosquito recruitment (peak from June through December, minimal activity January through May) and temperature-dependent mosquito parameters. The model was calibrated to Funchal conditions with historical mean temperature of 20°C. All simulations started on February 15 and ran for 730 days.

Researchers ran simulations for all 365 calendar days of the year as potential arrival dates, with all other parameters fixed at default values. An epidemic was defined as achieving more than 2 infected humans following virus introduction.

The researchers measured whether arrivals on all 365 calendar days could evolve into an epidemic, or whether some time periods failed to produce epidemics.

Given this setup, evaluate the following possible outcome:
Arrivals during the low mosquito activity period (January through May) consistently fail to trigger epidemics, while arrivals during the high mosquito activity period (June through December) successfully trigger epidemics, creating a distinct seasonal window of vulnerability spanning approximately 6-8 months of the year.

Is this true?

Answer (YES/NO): NO